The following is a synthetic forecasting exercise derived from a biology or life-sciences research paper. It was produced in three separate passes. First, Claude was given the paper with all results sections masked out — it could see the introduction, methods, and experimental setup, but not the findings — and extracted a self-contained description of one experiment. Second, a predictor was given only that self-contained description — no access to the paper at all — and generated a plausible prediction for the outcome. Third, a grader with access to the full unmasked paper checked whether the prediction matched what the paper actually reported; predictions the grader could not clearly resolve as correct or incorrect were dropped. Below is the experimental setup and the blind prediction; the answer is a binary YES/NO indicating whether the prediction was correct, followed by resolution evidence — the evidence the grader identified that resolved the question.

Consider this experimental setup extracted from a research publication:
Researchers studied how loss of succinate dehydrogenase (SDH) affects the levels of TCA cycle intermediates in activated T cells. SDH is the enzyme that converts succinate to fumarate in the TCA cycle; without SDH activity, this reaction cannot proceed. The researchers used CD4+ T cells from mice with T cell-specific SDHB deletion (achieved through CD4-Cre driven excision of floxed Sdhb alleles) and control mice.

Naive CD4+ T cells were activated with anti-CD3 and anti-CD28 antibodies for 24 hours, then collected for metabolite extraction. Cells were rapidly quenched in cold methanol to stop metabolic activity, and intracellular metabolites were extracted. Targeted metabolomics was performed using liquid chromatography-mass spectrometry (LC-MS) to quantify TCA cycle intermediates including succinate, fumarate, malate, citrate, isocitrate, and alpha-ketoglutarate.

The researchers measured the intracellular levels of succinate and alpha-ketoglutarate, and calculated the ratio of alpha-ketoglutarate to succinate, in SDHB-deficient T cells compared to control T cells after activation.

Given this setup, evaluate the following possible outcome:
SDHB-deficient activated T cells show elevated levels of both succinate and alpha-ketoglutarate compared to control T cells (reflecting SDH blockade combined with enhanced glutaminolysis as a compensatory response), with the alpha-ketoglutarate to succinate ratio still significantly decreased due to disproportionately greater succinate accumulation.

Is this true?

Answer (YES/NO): NO